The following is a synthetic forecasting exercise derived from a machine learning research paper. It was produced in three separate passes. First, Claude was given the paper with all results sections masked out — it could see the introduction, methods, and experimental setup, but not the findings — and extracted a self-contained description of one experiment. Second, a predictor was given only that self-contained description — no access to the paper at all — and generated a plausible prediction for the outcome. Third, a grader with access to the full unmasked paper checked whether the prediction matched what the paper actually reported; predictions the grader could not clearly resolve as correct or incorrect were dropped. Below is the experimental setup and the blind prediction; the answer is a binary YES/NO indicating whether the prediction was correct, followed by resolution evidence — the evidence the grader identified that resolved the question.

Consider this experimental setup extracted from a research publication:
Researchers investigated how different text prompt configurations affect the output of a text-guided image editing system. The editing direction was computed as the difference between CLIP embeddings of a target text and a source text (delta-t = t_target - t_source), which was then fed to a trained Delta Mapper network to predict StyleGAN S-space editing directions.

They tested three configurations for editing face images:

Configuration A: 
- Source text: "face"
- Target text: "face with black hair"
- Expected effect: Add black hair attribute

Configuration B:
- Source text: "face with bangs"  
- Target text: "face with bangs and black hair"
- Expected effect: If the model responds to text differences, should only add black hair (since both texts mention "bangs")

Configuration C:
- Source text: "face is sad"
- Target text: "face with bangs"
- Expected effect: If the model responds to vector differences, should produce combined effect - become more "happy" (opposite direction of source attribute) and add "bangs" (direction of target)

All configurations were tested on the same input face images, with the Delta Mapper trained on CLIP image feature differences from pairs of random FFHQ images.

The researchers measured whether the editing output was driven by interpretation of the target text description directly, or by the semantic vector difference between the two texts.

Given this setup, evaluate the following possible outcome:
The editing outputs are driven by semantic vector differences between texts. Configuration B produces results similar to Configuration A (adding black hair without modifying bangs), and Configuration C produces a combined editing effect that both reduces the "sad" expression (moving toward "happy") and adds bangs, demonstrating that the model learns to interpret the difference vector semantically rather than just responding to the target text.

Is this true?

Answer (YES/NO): YES